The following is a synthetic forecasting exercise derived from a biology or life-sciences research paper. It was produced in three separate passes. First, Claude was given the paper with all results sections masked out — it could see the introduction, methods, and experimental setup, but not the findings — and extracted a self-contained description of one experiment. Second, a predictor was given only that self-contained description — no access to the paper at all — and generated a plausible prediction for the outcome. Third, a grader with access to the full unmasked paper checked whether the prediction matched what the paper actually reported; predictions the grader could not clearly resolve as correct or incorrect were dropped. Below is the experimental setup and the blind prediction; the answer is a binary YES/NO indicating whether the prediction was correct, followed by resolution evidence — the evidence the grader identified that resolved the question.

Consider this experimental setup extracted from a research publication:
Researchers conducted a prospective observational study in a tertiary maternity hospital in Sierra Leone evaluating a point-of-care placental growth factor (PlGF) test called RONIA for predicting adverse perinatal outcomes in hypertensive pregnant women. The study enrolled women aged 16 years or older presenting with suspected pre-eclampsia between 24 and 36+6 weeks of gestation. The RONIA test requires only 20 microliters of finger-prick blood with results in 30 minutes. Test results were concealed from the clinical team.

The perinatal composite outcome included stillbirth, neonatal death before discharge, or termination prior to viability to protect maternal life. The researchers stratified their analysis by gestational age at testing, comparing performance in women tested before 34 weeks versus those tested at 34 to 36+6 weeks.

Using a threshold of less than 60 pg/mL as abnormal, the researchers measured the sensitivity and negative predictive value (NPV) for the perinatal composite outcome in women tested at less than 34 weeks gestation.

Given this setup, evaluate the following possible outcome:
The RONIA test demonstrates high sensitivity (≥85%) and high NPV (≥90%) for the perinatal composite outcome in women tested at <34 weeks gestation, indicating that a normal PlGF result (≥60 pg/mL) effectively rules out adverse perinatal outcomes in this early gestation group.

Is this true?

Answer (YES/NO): YES